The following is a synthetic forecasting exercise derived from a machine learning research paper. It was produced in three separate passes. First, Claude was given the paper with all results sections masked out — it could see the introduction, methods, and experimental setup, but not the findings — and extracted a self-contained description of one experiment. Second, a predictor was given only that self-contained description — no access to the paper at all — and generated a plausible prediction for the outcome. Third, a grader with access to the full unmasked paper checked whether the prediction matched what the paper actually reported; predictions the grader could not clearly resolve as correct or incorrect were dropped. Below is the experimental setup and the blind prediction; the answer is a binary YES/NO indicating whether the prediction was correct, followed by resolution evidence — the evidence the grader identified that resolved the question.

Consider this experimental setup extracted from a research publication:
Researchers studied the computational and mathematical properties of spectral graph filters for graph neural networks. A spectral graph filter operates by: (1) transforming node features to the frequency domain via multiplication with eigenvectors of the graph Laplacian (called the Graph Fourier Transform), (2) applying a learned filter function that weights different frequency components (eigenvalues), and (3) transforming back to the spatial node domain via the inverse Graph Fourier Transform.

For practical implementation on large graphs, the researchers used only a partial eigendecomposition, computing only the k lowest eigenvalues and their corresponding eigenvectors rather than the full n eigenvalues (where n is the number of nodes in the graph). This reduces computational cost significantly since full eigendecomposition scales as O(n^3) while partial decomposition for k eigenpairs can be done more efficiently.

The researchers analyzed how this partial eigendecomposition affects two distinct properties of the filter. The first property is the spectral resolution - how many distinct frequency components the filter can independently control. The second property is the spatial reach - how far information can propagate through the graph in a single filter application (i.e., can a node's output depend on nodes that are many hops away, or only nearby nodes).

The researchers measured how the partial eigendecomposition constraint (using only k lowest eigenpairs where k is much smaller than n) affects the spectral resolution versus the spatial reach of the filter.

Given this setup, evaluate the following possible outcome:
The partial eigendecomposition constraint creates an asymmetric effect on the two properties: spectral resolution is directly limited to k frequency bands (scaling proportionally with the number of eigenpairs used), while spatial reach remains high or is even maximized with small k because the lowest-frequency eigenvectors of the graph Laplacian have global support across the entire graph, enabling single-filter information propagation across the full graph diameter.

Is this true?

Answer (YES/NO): YES